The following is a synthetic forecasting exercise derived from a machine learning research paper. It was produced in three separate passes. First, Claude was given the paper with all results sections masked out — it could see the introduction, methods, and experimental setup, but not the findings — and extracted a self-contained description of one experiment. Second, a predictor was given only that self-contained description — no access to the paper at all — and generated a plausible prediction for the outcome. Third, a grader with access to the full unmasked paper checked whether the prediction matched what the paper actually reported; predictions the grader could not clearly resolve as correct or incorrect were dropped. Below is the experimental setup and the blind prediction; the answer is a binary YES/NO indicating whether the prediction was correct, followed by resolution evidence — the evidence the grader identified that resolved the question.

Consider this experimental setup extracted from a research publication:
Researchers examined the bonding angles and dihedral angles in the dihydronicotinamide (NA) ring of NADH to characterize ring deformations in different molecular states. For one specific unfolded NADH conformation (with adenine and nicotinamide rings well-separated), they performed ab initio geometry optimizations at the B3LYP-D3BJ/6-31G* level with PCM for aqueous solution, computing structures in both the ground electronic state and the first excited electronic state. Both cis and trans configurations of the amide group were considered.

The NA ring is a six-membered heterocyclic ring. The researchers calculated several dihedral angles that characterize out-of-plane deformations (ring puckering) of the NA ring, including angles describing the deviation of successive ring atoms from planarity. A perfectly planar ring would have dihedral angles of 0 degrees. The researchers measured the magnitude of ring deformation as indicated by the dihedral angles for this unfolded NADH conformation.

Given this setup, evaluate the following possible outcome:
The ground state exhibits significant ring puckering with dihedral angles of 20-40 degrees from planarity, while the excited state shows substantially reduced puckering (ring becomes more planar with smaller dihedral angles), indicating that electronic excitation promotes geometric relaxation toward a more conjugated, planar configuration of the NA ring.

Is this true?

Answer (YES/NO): NO